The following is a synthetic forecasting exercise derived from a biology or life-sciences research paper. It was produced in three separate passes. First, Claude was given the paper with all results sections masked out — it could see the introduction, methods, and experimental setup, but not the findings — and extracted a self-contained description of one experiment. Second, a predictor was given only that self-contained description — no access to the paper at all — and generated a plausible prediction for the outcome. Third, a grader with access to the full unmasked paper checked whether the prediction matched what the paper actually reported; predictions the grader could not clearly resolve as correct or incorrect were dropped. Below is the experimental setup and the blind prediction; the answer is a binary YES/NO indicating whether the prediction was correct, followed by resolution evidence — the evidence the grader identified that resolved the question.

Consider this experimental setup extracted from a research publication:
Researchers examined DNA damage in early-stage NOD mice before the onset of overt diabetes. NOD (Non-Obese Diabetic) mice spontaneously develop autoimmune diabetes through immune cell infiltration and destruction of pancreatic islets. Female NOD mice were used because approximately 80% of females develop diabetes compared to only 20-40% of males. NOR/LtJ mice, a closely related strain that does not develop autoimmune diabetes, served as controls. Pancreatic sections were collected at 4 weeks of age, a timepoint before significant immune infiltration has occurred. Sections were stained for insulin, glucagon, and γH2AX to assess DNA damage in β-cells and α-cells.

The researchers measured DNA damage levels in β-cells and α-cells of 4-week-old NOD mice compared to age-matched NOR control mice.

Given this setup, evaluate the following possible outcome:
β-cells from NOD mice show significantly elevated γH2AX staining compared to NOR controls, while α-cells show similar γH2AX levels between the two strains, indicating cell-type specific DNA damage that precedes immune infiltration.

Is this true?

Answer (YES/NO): NO